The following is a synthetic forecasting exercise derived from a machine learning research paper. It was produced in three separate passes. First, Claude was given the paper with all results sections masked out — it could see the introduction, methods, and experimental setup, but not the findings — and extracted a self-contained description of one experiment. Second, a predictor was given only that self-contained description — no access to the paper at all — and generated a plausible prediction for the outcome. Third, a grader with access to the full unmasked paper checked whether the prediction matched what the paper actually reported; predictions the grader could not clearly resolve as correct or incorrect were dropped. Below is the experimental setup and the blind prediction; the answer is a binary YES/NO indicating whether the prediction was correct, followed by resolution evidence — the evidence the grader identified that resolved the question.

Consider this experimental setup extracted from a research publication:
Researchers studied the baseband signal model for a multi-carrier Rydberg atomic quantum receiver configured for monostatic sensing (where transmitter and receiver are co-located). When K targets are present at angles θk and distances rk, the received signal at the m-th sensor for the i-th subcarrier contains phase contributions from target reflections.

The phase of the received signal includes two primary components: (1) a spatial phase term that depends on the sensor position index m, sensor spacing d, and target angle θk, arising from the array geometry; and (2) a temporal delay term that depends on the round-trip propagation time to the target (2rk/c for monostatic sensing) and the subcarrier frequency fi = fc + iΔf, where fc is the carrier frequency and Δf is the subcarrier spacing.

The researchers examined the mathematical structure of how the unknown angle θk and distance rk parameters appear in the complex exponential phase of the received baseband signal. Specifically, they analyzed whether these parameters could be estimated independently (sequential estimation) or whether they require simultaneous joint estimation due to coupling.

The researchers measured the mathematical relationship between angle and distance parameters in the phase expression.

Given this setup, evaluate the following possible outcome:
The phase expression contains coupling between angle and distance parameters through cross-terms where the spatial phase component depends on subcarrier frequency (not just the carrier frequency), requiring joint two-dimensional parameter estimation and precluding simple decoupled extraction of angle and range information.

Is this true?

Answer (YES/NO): NO